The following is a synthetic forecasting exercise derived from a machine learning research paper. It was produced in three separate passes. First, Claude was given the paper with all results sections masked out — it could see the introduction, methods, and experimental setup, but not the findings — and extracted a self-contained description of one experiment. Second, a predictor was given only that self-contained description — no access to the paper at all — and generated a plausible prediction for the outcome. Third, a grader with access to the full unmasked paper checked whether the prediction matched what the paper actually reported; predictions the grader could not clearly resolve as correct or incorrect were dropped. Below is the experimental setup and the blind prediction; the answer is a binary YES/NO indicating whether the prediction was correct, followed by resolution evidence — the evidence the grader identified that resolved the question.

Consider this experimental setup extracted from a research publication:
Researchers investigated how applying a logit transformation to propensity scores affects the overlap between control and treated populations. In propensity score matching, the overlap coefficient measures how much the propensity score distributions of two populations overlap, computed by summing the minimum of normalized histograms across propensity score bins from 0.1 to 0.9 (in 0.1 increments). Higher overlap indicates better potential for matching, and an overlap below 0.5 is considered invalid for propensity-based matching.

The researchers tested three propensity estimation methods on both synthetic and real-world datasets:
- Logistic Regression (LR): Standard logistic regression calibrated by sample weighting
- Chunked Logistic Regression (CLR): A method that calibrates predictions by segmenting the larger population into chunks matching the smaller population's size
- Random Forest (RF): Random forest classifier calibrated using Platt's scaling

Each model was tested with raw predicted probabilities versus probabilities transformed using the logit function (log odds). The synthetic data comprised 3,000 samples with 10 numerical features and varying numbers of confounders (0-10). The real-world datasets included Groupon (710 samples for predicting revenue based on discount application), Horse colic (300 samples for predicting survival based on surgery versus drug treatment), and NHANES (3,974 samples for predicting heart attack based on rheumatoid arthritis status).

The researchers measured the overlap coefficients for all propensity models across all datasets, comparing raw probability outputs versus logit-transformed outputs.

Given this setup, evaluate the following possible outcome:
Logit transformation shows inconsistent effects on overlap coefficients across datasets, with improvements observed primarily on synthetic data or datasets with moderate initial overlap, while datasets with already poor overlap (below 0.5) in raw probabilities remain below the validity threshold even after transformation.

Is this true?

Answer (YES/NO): NO